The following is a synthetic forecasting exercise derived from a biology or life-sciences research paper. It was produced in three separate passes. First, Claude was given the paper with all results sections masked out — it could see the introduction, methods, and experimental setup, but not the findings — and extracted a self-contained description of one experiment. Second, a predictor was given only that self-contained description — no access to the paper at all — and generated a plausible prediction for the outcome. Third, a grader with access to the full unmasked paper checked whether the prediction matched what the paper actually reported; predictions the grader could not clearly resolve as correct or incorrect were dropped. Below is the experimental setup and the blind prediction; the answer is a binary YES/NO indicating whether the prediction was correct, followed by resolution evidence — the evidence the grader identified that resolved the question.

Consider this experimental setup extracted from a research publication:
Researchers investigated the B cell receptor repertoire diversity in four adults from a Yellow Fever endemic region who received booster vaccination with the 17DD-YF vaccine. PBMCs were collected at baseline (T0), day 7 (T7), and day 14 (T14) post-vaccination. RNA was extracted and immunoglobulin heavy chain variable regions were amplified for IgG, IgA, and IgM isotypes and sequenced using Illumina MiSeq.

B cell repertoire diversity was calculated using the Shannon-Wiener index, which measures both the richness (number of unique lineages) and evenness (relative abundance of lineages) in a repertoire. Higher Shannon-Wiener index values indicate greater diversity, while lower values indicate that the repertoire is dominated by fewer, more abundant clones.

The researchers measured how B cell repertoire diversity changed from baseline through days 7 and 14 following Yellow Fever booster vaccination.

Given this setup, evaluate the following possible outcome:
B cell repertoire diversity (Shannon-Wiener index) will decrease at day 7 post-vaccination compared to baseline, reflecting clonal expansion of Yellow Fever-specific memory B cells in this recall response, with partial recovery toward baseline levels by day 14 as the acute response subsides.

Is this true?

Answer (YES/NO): NO